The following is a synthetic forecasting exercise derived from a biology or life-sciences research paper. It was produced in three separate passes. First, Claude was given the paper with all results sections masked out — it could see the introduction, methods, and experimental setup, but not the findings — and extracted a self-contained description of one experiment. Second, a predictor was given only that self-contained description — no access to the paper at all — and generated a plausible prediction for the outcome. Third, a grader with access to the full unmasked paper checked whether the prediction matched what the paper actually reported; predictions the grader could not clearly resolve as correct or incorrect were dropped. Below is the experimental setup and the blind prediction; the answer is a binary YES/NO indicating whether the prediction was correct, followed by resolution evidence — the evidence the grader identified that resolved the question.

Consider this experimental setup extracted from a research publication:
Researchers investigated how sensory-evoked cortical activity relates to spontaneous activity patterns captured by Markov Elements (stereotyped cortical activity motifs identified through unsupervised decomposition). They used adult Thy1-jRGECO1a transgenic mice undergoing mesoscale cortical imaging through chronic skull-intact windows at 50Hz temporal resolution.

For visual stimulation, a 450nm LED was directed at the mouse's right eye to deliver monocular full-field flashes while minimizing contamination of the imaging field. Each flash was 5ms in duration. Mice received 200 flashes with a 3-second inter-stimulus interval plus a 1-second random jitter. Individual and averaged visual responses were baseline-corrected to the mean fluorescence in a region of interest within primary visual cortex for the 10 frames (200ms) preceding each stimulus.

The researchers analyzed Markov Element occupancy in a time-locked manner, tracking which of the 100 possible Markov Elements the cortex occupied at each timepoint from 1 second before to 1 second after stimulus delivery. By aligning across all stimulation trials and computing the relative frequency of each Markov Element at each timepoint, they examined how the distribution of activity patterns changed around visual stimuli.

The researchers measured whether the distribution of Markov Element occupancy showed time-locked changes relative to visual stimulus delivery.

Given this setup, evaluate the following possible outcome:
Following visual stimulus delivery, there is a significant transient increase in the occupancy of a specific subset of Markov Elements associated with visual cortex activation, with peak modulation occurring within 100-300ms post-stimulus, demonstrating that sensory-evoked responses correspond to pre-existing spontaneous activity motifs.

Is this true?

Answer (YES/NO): NO